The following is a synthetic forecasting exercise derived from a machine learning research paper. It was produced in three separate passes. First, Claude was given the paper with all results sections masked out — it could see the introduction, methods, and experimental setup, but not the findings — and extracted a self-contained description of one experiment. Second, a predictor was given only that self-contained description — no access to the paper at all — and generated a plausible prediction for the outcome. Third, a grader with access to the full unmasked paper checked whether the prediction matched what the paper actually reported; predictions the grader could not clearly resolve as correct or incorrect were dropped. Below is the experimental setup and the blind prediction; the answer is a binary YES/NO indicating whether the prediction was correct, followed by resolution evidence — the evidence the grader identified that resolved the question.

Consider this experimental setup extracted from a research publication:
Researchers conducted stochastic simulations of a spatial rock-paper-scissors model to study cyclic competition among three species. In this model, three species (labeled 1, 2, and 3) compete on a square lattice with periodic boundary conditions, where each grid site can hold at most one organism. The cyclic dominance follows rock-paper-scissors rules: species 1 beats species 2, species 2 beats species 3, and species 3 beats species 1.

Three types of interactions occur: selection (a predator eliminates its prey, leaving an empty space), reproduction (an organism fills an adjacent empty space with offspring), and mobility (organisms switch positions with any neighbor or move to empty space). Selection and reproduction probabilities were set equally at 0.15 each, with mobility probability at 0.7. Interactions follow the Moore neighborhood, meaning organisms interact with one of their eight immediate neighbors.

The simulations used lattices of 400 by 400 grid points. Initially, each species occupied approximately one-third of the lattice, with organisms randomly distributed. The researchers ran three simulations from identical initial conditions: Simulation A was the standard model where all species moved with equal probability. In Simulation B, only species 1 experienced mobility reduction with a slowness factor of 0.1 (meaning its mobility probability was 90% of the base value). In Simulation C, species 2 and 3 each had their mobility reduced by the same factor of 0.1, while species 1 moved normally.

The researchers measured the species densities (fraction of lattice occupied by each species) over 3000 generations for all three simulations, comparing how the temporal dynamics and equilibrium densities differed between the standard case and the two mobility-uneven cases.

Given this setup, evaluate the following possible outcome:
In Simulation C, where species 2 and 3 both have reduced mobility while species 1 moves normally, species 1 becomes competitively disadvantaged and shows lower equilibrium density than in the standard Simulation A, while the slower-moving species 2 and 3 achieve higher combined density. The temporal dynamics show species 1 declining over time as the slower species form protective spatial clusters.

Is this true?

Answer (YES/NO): NO